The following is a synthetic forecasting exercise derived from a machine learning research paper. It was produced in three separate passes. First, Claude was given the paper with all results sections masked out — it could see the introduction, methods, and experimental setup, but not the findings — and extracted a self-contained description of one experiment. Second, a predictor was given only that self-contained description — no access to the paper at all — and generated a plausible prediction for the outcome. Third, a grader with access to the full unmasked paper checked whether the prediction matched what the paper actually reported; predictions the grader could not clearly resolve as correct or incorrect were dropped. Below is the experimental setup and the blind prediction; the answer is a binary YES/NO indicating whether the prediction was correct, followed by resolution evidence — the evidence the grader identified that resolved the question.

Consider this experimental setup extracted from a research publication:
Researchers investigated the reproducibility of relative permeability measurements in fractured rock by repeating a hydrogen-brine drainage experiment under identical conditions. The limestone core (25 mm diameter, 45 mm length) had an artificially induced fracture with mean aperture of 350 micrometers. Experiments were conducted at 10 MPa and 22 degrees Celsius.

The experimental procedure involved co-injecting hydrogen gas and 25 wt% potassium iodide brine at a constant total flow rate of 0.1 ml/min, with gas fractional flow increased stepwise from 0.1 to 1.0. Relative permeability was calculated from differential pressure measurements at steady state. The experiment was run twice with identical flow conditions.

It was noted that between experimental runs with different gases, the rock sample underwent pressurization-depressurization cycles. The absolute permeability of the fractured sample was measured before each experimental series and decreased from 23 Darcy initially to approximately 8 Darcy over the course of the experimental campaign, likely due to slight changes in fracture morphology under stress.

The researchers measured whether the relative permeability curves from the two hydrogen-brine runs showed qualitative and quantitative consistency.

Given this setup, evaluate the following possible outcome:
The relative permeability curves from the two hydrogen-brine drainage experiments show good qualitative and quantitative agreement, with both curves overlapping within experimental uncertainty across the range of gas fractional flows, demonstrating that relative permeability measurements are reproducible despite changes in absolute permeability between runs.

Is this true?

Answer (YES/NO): NO